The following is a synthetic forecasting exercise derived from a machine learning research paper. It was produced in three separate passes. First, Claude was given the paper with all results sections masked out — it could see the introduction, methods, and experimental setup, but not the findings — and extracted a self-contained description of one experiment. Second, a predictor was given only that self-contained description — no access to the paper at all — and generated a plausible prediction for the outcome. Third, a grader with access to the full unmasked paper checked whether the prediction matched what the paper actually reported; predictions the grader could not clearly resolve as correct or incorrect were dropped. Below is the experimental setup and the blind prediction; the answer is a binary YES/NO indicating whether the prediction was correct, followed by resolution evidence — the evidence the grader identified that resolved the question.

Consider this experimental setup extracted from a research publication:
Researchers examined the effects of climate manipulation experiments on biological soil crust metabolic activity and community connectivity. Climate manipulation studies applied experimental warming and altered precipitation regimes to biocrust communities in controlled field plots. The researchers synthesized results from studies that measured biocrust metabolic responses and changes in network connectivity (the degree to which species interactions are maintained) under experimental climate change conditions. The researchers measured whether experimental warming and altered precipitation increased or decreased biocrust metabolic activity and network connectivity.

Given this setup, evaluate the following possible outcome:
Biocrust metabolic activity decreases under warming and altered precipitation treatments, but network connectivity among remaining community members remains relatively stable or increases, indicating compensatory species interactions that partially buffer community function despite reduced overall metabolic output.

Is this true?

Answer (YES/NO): NO